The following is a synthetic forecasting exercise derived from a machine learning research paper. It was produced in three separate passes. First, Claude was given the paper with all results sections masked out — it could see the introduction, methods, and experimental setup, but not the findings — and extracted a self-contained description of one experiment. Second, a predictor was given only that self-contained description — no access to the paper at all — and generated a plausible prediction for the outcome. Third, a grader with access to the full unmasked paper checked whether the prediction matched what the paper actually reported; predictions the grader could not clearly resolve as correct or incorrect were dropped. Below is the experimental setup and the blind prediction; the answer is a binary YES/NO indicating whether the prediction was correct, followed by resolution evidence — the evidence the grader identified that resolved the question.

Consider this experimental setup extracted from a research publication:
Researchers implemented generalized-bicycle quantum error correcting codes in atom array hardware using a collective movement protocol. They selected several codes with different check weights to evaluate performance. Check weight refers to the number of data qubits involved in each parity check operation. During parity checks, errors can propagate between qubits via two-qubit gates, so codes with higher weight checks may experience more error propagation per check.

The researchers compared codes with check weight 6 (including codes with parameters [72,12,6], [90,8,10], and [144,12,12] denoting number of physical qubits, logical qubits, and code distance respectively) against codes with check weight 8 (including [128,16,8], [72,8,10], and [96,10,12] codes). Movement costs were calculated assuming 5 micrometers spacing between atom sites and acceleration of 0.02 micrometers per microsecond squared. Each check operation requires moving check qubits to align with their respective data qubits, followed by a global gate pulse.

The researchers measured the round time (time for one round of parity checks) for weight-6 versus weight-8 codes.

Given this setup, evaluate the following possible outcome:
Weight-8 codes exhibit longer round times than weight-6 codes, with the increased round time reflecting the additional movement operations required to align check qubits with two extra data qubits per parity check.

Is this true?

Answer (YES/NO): YES